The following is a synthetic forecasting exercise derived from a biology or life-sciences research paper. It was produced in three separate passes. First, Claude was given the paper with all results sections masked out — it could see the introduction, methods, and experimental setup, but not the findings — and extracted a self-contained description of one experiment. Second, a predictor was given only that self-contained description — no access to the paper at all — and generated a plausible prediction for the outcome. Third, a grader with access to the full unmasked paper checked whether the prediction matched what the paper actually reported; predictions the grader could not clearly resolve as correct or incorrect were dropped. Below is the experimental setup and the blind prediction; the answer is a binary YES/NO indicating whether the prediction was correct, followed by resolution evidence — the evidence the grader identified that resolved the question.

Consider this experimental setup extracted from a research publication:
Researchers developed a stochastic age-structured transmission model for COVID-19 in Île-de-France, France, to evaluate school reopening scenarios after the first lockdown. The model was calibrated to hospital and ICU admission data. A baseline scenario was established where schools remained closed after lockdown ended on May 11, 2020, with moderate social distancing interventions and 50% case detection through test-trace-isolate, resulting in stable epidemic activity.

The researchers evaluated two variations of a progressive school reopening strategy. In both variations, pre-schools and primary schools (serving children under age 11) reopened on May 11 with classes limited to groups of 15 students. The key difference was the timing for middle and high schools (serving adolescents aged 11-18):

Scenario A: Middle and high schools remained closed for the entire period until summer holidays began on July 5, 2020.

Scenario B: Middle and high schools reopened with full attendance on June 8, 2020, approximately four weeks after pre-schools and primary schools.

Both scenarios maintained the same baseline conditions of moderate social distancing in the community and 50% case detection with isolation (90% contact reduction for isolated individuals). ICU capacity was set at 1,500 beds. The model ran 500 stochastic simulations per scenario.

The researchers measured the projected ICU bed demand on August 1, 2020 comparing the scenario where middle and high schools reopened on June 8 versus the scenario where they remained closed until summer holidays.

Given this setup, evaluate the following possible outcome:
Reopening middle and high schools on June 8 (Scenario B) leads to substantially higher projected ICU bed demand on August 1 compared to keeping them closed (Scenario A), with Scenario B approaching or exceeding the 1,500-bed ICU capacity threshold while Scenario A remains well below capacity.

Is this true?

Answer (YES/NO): NO